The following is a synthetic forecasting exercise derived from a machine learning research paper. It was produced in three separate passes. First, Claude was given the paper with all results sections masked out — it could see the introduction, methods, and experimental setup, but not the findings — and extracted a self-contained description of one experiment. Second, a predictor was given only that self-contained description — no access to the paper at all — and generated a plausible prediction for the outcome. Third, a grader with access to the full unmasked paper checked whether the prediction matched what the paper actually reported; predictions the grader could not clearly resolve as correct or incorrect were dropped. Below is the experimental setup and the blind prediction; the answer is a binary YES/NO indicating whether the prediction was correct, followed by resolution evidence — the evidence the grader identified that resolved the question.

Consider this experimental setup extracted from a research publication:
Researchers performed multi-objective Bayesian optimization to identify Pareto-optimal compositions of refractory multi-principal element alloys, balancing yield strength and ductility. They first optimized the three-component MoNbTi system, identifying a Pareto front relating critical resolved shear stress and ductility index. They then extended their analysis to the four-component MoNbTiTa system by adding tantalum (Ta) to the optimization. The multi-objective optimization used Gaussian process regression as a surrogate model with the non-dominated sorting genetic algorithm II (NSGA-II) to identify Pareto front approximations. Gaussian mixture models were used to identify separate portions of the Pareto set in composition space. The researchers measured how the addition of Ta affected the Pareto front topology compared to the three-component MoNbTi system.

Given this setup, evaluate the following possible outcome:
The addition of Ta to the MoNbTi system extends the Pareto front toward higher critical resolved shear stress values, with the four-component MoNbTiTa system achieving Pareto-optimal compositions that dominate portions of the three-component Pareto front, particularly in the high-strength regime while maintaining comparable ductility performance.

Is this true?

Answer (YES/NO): NO